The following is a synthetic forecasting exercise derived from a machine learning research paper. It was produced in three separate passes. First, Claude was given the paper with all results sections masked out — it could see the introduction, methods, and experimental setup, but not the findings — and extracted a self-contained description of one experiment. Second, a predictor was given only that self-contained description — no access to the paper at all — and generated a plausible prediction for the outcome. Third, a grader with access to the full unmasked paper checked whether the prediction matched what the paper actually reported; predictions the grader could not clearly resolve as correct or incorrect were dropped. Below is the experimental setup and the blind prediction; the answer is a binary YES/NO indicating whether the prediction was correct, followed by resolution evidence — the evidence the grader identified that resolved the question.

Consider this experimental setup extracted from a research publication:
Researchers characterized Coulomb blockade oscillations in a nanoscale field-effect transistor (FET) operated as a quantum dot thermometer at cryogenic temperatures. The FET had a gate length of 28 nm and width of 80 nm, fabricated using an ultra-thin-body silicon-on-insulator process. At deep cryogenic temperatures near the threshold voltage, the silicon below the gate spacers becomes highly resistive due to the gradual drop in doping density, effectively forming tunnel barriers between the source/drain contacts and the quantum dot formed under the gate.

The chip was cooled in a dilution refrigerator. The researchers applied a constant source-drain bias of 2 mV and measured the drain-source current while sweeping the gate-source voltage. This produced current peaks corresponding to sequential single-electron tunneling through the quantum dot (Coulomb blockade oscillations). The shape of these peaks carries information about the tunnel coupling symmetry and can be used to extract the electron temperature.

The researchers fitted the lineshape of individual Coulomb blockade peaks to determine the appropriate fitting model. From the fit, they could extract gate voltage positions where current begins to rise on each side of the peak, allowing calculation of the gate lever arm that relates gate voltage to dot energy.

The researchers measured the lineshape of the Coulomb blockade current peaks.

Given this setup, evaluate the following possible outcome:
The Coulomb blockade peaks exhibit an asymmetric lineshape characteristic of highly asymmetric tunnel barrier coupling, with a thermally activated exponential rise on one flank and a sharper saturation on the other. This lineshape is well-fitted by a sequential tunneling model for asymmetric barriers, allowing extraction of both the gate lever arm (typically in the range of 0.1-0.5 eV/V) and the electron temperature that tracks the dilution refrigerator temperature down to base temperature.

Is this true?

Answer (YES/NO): NO